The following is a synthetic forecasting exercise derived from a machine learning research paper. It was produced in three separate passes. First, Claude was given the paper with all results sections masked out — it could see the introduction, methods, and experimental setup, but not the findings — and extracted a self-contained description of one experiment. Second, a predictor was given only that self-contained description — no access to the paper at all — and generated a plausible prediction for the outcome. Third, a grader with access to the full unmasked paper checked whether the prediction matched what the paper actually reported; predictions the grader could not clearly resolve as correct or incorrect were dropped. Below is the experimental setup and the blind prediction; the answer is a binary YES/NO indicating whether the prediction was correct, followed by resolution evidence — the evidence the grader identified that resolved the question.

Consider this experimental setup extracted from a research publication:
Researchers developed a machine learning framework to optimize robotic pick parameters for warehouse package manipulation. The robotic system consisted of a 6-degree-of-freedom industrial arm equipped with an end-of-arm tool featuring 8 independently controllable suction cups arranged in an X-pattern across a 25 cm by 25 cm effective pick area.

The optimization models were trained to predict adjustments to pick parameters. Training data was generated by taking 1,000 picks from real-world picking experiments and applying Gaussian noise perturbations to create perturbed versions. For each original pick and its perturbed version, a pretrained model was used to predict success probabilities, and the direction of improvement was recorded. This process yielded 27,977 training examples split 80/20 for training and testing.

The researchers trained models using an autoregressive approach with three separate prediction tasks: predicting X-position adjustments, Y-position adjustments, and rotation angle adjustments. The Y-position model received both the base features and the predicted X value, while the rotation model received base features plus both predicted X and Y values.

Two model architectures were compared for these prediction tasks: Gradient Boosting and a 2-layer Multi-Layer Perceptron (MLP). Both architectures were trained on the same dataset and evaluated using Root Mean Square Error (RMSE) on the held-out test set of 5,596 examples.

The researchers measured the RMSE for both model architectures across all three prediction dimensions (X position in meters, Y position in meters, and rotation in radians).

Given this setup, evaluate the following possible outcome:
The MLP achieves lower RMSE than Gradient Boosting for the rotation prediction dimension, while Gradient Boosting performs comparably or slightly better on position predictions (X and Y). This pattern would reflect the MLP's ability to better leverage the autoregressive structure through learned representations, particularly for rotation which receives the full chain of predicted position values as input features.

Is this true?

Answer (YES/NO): NO